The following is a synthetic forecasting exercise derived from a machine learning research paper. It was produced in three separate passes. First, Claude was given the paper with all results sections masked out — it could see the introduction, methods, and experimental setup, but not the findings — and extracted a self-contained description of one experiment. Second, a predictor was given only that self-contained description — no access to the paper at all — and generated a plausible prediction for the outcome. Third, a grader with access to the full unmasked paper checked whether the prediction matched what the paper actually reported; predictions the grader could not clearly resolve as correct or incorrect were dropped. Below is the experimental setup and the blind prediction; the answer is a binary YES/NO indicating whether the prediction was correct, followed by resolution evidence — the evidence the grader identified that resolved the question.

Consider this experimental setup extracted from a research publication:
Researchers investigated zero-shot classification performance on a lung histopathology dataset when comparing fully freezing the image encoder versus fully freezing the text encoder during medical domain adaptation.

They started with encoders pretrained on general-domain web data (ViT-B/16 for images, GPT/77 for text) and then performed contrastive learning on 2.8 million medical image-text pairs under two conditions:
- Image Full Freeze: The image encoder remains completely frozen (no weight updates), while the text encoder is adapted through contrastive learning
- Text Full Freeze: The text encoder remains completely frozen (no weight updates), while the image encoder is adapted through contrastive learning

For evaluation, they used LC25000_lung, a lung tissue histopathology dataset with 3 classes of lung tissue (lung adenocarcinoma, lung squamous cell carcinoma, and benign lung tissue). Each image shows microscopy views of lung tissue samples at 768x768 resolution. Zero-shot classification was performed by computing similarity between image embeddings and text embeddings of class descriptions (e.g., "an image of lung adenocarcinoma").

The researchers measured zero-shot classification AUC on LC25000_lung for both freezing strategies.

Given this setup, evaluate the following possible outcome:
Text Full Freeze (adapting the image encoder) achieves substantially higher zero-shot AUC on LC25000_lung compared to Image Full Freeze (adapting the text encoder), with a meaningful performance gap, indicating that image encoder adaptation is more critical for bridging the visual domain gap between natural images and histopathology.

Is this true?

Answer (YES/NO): YES